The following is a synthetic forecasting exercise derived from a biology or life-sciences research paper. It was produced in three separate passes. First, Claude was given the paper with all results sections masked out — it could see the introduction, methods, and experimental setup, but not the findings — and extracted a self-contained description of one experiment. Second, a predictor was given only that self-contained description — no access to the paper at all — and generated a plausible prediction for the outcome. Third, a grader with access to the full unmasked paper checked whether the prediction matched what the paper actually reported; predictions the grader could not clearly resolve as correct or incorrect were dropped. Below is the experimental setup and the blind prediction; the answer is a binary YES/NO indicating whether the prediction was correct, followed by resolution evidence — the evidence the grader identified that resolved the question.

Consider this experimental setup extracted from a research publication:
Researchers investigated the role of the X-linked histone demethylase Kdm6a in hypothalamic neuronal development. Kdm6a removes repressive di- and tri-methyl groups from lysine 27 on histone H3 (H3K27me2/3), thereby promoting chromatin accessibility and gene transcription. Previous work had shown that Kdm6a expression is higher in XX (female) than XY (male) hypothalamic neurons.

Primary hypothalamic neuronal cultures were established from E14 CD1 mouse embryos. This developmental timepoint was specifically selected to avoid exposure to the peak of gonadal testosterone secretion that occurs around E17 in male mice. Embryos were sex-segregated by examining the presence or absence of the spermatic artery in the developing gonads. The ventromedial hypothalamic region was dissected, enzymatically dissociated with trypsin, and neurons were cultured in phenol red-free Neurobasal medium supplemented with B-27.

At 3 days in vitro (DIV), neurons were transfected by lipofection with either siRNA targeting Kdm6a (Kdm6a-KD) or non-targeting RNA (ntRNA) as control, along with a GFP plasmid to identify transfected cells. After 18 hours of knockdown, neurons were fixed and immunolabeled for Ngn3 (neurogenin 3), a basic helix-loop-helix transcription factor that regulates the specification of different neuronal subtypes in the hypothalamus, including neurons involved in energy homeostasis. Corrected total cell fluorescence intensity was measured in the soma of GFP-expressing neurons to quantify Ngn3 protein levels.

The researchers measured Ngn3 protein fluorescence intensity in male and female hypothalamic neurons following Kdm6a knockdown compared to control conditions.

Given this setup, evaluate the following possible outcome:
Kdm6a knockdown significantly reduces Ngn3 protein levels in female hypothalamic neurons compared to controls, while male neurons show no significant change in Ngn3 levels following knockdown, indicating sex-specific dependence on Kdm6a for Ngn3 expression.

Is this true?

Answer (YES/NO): YES